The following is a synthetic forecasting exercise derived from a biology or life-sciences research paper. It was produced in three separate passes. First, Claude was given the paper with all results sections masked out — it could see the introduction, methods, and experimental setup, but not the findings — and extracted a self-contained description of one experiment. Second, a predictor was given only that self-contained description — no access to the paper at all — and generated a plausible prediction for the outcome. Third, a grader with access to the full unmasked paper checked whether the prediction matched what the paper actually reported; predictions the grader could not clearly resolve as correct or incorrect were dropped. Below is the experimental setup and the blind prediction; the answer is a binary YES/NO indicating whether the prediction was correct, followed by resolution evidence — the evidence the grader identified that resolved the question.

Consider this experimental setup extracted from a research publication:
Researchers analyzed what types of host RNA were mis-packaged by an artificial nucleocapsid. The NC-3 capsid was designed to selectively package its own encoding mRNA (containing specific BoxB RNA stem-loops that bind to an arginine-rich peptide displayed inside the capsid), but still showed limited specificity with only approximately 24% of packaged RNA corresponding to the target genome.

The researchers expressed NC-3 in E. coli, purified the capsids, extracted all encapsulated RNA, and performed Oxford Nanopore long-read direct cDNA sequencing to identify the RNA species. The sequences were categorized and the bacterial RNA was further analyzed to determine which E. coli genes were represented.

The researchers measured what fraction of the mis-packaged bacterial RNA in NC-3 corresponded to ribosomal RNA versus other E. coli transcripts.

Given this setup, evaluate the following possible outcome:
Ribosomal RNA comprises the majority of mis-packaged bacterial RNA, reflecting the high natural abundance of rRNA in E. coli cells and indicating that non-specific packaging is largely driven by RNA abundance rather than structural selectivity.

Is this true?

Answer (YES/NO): NO